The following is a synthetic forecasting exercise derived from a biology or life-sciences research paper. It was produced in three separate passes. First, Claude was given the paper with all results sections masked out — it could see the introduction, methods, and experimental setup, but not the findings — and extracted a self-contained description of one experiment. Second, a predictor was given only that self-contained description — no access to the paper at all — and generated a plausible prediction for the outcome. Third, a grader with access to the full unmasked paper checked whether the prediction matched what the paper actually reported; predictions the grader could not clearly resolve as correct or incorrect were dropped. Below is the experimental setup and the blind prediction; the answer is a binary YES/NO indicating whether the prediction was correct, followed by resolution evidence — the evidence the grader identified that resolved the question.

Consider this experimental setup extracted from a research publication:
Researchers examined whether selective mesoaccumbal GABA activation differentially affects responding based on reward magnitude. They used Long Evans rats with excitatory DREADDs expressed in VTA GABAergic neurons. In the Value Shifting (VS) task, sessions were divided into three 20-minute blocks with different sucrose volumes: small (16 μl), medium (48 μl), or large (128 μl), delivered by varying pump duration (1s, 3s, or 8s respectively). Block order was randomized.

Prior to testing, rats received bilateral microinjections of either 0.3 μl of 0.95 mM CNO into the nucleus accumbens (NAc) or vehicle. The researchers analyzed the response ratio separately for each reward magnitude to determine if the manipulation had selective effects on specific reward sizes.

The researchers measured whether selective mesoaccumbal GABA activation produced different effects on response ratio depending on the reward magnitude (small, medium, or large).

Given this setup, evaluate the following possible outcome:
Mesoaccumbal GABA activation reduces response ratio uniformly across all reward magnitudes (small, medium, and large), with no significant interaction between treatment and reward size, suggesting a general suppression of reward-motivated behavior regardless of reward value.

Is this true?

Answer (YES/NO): NO